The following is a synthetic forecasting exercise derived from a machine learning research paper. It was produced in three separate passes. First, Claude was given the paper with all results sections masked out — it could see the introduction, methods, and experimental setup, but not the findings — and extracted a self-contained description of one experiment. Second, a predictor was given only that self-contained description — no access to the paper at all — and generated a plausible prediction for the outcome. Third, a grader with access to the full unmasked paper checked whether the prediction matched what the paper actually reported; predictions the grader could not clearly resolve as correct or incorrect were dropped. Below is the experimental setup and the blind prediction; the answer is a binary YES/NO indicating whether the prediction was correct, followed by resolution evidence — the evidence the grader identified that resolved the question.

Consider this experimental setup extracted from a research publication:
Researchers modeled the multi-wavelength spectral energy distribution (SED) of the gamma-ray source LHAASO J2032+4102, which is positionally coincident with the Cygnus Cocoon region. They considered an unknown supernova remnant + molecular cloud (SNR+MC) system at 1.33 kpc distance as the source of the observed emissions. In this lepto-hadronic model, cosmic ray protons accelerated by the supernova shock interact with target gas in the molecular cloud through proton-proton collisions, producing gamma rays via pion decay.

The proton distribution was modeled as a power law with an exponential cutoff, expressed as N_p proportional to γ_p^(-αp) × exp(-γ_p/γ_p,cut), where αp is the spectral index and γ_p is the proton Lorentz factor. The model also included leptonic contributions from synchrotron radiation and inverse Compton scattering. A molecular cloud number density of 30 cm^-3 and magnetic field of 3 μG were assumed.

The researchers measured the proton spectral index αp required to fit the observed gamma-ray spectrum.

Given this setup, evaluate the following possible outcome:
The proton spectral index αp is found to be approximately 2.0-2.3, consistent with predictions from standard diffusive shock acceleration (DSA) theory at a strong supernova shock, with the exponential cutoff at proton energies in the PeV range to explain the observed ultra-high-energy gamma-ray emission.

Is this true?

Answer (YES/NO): NO